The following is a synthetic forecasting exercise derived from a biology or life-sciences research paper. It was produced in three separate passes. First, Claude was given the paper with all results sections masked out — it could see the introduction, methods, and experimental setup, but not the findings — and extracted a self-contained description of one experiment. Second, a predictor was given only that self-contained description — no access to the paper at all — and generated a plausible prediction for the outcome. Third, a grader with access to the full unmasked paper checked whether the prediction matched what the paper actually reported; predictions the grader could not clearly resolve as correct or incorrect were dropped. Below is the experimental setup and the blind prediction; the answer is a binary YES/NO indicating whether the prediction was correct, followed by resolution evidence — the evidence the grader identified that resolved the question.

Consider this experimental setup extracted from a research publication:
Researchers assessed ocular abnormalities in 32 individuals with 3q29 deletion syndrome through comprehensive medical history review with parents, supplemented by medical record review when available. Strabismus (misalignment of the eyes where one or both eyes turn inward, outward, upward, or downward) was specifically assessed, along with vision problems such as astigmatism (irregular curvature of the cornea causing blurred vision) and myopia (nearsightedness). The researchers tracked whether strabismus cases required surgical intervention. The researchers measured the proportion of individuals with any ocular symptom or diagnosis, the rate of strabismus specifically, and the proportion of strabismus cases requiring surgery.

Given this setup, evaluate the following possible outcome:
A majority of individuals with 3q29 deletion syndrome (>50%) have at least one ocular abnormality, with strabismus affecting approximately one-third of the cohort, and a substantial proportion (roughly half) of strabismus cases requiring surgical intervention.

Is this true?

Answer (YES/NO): NO